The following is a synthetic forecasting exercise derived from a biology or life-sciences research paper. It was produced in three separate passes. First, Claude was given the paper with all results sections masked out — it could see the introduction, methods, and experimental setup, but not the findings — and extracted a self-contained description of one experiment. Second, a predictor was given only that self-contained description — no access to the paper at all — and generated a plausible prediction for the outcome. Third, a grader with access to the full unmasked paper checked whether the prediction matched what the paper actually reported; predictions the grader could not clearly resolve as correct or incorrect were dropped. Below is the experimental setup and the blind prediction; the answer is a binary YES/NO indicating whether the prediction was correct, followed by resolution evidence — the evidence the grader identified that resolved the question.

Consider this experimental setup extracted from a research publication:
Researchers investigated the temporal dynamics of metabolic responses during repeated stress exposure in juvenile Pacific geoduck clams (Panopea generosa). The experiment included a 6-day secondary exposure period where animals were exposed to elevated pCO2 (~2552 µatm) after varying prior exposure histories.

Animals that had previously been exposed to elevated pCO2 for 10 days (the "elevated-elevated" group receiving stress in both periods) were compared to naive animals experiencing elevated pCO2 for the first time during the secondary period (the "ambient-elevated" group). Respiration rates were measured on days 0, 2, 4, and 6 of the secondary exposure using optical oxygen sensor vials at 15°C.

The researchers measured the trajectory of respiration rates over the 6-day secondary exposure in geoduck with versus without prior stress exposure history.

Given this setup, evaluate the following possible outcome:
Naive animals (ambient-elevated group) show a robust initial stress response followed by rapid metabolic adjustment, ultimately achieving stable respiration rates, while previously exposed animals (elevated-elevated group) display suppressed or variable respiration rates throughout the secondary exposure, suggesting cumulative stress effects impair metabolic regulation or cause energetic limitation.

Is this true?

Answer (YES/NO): NO